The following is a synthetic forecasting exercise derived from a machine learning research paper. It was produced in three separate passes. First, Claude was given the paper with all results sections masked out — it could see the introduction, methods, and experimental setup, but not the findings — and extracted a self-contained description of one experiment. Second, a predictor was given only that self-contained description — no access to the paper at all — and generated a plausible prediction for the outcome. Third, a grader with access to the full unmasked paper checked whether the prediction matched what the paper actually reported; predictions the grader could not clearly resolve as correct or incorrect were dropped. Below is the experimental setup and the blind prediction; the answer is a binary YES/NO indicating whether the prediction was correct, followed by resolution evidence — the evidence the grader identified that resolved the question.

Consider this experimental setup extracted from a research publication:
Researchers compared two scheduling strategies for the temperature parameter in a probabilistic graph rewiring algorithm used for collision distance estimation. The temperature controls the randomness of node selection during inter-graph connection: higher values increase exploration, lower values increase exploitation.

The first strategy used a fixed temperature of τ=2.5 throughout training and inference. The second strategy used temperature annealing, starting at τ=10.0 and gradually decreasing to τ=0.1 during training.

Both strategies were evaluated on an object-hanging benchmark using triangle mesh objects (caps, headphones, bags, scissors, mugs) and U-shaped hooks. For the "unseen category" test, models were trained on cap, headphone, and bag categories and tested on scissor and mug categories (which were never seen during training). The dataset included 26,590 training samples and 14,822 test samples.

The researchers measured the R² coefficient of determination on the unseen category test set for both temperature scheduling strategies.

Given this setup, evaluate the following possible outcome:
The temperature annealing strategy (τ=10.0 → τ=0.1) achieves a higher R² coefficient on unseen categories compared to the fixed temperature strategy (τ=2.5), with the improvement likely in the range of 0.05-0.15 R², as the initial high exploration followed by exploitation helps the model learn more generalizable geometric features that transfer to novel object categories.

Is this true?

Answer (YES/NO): NO